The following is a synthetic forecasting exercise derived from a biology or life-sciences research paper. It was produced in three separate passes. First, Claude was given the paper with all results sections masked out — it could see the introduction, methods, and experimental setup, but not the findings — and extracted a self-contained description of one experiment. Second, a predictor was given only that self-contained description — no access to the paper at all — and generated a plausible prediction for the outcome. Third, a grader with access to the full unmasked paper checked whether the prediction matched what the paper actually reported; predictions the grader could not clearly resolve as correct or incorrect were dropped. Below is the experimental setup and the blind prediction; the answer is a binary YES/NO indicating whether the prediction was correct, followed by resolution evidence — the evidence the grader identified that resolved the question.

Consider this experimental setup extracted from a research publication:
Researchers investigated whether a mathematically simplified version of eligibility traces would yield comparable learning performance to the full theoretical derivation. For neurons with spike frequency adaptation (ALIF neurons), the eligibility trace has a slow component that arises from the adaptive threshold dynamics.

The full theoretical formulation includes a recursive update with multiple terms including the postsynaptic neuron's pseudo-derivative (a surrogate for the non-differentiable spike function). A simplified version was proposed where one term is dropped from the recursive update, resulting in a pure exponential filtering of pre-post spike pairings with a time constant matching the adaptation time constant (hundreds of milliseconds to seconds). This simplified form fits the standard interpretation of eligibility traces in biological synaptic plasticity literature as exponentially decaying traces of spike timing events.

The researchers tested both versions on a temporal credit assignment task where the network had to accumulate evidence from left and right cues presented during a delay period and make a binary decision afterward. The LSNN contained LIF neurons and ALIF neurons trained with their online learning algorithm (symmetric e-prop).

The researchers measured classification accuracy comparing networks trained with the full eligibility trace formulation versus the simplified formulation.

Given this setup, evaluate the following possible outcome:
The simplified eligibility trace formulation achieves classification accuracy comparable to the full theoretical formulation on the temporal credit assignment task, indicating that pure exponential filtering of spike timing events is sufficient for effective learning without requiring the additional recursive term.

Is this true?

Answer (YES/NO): YES